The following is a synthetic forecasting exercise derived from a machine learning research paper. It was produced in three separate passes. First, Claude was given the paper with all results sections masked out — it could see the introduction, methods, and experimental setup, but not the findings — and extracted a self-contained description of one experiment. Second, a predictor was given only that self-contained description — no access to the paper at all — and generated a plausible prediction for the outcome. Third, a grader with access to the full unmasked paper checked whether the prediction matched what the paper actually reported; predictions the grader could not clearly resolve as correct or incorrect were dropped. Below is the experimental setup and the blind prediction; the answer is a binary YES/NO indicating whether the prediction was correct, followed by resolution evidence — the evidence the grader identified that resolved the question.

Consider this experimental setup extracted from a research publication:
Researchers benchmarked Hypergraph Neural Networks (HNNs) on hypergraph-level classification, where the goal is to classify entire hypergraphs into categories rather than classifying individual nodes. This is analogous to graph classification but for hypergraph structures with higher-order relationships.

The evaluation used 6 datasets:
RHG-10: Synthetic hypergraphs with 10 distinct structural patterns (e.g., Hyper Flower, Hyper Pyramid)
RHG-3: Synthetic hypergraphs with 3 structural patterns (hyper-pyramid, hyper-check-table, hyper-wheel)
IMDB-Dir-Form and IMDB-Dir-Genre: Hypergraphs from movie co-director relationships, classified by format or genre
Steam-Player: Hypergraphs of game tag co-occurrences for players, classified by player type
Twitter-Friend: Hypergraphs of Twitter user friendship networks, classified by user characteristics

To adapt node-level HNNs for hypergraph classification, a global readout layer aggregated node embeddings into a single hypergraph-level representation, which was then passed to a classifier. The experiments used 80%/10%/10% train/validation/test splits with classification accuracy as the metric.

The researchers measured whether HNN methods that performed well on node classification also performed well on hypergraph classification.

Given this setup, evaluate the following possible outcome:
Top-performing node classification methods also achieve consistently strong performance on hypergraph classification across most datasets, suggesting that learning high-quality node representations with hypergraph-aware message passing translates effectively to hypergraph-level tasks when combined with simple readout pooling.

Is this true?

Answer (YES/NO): NO